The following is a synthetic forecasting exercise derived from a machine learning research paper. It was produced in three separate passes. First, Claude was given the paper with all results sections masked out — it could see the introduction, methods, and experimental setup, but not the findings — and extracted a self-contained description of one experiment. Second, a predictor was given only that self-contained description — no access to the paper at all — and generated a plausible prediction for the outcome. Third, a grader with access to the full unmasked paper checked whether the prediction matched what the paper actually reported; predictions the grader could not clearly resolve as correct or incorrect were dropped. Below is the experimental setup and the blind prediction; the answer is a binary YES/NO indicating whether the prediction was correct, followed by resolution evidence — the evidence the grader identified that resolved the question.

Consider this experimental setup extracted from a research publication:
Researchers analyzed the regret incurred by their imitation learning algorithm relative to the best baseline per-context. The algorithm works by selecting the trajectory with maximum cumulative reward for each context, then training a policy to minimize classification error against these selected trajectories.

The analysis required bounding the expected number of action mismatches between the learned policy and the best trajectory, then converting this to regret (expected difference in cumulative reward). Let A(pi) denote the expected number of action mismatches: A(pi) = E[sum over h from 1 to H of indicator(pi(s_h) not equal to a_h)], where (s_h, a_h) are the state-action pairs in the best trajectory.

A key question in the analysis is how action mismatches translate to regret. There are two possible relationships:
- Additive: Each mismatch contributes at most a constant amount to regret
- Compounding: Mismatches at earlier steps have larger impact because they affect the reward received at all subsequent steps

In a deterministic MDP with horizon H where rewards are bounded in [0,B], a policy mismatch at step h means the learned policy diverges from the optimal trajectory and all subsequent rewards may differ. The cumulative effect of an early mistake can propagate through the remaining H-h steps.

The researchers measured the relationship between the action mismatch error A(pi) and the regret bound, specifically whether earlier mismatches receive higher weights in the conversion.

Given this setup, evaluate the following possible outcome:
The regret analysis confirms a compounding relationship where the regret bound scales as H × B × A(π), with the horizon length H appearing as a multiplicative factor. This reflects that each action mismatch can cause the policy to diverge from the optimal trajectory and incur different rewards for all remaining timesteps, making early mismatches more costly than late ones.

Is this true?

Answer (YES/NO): YES